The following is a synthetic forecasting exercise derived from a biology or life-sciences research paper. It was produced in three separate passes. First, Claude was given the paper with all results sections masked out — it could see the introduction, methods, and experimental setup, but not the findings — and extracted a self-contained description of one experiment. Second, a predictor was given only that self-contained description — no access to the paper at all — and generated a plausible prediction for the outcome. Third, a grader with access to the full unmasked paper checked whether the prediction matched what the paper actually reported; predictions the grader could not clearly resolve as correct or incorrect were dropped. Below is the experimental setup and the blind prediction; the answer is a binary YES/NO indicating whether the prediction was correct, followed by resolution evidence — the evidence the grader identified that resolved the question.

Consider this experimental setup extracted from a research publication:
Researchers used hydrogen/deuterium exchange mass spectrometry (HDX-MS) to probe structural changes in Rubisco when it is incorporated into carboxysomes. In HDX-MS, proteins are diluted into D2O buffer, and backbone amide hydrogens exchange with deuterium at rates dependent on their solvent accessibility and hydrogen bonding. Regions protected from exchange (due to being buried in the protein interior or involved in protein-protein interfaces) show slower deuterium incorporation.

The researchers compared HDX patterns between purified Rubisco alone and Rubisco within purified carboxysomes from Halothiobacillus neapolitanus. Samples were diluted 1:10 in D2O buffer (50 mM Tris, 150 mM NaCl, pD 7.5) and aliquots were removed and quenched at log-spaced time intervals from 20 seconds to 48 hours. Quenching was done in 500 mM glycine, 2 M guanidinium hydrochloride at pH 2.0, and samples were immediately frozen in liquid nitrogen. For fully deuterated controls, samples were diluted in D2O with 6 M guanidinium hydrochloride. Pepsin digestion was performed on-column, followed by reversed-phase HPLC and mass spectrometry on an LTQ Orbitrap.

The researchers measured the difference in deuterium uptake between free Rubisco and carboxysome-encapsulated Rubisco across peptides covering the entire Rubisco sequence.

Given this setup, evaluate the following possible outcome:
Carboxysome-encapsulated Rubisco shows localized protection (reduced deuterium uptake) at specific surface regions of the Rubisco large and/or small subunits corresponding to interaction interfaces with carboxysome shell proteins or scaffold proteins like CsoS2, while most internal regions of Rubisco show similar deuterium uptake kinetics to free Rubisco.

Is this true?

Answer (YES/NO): NO